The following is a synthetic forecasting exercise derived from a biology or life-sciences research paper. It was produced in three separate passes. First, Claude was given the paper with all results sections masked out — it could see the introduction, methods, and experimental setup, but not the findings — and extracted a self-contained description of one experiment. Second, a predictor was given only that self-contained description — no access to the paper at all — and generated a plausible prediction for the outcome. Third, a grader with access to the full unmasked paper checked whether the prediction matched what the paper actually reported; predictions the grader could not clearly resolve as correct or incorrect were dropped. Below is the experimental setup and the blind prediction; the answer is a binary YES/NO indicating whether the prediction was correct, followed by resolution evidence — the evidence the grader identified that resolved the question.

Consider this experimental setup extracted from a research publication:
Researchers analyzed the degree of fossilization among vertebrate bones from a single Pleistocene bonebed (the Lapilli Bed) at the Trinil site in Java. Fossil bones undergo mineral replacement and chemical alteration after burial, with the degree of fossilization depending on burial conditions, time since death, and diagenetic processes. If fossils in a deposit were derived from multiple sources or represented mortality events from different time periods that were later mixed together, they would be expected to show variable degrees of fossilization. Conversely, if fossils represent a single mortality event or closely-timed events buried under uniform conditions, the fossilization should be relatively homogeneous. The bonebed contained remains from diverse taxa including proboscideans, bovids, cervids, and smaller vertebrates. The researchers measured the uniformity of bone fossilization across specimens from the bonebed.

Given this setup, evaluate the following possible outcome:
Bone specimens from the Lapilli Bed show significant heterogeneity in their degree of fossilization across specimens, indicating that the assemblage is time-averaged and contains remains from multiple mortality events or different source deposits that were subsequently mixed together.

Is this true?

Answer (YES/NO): NO